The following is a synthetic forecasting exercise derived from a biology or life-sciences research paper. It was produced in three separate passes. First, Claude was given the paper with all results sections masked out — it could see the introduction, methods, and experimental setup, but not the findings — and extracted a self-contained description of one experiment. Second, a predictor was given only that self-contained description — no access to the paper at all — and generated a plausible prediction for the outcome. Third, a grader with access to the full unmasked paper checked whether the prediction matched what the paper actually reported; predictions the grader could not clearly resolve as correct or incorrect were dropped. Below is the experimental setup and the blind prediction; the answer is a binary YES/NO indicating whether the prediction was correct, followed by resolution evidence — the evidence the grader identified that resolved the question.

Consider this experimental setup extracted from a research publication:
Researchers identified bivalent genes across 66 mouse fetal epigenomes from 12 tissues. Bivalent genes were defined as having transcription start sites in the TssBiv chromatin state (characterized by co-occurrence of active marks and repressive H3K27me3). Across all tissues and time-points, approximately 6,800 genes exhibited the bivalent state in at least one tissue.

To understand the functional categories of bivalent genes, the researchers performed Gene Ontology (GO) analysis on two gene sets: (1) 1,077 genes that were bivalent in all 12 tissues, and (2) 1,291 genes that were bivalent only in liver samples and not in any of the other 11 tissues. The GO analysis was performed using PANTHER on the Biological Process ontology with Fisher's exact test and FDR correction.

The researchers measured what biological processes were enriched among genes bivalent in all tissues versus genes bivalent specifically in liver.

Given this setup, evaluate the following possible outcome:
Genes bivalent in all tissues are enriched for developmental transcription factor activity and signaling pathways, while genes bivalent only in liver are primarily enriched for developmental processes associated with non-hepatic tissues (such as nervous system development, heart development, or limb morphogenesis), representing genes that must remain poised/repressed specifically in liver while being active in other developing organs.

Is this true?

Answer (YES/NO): NO